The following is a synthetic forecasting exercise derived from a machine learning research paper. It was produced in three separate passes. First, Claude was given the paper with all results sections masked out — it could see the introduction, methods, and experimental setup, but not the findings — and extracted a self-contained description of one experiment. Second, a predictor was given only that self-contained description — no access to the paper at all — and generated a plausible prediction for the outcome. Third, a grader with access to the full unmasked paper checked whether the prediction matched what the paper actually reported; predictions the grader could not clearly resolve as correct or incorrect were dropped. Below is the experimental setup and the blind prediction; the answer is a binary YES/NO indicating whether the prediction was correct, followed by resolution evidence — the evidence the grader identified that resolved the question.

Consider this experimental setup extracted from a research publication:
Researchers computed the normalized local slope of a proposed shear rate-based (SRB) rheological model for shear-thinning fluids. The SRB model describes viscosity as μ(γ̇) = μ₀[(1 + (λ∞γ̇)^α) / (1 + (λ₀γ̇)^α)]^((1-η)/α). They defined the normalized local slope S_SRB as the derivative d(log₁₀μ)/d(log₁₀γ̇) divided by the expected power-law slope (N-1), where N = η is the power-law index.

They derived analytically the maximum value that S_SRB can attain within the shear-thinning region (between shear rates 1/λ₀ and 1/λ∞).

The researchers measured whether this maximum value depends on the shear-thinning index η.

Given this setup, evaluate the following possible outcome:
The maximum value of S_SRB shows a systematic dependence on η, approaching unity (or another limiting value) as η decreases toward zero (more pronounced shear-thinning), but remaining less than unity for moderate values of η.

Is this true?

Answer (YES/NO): NO